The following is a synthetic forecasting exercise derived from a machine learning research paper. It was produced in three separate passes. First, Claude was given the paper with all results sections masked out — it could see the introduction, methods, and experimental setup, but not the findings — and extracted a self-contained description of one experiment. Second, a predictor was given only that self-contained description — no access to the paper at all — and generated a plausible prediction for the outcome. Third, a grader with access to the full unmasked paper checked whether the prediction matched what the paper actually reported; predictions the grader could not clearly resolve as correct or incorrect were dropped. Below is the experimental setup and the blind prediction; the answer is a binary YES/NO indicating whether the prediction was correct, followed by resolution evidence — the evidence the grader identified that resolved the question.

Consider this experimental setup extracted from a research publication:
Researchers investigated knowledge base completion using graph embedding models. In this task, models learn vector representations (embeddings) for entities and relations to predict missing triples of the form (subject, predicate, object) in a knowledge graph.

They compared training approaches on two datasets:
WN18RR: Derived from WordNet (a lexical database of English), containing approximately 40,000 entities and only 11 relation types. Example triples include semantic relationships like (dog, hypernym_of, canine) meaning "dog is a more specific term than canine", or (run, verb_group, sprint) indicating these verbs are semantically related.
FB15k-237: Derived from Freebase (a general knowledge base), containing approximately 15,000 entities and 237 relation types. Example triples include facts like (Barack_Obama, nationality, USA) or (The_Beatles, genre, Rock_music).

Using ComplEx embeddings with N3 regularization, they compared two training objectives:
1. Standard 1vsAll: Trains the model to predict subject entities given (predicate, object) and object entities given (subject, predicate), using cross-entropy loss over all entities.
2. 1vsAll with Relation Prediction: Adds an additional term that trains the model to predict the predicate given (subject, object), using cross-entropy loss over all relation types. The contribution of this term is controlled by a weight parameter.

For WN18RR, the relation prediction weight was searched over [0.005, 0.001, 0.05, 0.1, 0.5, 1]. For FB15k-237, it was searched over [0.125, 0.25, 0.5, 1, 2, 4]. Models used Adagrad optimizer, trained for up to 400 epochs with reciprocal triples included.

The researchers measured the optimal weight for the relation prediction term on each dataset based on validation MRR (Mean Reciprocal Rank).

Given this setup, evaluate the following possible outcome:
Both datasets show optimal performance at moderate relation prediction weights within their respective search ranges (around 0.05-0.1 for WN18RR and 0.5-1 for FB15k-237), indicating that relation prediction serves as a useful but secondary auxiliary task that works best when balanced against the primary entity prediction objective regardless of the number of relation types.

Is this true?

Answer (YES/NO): NO